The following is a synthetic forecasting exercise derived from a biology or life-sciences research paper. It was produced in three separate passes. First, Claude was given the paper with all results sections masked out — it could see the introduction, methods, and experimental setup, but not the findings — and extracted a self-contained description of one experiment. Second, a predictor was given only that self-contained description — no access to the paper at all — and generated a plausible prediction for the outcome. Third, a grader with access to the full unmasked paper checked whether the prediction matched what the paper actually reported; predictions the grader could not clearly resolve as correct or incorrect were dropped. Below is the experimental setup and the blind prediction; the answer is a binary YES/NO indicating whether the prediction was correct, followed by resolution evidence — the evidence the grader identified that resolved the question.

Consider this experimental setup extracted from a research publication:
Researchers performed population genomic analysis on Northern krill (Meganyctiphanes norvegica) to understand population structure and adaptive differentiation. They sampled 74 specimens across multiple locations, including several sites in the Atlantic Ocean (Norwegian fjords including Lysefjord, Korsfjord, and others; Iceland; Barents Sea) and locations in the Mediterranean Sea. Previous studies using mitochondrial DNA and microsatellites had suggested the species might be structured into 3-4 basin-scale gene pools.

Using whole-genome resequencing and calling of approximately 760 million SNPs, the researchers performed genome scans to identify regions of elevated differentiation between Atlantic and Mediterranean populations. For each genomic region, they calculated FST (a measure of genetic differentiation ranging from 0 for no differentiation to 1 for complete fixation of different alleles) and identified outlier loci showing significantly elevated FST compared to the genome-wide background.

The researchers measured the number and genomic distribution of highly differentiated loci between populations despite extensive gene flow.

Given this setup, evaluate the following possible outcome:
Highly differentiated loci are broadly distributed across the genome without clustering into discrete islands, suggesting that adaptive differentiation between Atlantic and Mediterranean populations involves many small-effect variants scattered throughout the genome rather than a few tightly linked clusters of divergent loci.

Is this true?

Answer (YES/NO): YES